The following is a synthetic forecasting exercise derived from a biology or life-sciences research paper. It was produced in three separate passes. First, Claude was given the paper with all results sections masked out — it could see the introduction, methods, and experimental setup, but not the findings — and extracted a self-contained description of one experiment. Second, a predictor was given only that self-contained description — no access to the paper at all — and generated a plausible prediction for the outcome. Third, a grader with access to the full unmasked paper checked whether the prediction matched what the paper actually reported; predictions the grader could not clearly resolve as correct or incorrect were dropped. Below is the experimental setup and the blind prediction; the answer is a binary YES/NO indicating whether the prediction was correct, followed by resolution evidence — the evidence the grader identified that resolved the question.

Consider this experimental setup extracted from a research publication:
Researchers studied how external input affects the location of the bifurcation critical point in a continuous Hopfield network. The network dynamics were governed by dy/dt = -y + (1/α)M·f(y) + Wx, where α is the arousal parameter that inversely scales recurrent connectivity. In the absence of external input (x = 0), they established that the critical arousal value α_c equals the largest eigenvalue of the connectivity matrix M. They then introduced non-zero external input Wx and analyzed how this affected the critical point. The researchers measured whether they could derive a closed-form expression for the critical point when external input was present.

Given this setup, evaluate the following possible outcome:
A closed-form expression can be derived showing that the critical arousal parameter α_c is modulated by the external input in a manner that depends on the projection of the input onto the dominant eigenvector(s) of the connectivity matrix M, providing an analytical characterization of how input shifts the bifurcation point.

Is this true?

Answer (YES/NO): NO